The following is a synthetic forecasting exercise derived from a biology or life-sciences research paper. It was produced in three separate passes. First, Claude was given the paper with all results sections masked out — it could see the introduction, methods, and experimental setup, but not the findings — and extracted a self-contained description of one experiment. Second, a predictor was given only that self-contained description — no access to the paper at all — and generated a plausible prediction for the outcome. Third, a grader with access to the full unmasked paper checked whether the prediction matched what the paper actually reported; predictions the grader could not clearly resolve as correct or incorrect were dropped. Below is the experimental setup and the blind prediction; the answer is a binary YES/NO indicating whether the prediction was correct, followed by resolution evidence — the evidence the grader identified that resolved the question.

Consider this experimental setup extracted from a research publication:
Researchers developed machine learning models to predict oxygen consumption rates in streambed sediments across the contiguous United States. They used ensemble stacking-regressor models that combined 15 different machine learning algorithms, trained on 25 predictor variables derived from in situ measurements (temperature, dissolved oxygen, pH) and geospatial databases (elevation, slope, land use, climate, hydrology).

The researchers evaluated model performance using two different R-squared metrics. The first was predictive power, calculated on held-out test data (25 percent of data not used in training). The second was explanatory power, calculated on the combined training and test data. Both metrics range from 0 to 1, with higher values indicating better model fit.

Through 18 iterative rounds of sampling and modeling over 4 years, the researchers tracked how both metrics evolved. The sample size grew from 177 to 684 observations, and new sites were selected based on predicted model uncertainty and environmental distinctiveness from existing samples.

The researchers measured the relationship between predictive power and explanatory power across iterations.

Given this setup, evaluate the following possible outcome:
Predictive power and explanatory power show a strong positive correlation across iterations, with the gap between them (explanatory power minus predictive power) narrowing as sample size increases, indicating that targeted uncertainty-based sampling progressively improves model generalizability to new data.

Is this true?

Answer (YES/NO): NO